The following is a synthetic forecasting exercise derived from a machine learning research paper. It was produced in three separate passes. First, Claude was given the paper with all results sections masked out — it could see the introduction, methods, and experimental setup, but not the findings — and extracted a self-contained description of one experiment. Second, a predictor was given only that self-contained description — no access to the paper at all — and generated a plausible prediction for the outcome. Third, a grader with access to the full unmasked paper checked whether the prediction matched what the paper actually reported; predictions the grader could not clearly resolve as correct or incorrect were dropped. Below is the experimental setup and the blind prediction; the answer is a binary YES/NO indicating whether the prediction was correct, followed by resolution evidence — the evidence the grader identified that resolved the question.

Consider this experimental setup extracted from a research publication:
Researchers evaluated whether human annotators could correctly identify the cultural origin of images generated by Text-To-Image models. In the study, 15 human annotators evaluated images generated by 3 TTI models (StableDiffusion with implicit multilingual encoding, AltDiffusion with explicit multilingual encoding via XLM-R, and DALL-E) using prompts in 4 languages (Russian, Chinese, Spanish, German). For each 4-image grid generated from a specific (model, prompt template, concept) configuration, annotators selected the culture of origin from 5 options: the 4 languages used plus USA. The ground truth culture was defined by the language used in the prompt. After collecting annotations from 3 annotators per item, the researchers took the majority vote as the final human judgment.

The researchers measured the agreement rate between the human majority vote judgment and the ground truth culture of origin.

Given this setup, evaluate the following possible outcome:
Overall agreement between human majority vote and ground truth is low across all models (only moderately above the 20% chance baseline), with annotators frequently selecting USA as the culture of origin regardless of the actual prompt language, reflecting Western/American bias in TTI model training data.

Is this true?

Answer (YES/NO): NO